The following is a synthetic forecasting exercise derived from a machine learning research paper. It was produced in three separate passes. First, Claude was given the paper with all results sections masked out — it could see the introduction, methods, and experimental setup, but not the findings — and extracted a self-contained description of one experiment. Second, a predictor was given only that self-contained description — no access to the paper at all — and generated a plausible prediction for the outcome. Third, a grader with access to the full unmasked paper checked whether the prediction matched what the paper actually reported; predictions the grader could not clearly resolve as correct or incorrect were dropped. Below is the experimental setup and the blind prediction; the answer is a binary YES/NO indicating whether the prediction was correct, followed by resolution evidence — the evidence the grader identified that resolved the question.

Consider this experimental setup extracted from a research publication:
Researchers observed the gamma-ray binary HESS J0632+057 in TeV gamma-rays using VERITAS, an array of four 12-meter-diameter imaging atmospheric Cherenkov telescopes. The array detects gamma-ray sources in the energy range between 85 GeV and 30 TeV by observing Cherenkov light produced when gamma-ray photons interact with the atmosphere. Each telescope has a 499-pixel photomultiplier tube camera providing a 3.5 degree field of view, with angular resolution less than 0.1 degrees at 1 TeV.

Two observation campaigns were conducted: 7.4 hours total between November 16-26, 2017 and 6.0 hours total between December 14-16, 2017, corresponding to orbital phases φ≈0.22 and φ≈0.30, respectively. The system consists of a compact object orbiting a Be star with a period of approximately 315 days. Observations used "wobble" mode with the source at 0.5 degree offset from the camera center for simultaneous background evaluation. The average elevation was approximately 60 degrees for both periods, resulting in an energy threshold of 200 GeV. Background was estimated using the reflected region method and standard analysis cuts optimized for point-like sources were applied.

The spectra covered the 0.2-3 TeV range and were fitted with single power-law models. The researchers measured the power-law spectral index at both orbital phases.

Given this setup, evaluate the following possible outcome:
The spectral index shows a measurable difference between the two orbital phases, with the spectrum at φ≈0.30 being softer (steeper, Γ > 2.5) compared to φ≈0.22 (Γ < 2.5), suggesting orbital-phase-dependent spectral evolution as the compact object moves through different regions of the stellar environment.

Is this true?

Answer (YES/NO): NO